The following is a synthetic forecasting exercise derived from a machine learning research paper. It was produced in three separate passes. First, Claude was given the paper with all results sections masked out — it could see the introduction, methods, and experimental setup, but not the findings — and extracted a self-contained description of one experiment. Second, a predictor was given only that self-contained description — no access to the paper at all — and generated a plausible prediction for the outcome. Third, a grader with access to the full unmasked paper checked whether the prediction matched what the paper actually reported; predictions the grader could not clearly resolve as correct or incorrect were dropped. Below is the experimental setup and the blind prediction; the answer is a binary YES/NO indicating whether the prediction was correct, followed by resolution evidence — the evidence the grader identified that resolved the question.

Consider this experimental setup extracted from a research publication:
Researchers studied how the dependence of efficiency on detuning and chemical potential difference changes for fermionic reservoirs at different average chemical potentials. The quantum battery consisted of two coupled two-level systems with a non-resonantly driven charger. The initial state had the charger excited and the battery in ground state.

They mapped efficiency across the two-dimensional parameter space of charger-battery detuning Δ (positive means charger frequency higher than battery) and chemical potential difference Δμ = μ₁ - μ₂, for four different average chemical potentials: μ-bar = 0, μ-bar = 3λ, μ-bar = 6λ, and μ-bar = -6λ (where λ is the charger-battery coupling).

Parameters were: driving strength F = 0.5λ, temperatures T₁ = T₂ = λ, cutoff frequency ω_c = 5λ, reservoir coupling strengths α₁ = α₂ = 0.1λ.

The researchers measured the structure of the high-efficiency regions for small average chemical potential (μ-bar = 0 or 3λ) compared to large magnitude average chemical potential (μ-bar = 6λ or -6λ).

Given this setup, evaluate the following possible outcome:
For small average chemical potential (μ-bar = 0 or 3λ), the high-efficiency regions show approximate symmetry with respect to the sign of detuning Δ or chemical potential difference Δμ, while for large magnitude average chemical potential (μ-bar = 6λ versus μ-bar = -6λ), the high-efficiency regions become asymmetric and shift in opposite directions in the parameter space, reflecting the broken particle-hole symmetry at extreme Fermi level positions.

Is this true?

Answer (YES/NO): YES